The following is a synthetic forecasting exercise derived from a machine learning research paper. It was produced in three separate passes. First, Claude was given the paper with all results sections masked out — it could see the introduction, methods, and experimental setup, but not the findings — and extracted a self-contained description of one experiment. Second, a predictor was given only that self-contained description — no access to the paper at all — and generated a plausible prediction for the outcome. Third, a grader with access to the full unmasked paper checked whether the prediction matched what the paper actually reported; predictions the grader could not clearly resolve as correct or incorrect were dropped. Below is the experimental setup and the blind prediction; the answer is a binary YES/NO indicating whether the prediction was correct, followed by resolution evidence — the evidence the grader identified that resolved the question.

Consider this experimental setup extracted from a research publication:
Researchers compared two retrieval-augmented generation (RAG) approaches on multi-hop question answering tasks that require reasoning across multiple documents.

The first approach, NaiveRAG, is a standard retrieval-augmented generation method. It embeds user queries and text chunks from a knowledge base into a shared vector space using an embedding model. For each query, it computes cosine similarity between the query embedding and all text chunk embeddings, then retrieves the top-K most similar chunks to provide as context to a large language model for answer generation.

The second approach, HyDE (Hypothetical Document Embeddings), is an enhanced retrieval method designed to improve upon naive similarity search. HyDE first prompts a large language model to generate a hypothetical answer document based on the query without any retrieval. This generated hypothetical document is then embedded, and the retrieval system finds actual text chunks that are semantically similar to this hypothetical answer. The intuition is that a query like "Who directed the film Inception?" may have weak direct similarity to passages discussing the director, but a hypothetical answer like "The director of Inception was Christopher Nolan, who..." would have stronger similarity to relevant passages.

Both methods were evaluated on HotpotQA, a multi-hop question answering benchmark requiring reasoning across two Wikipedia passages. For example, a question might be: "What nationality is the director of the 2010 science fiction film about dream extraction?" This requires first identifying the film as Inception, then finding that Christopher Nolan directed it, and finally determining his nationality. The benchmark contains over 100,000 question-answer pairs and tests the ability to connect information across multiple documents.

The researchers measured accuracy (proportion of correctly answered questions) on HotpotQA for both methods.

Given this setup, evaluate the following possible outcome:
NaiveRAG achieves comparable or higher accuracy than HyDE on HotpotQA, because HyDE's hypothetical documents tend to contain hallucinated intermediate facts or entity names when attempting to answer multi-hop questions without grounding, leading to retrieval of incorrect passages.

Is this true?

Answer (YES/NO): YES